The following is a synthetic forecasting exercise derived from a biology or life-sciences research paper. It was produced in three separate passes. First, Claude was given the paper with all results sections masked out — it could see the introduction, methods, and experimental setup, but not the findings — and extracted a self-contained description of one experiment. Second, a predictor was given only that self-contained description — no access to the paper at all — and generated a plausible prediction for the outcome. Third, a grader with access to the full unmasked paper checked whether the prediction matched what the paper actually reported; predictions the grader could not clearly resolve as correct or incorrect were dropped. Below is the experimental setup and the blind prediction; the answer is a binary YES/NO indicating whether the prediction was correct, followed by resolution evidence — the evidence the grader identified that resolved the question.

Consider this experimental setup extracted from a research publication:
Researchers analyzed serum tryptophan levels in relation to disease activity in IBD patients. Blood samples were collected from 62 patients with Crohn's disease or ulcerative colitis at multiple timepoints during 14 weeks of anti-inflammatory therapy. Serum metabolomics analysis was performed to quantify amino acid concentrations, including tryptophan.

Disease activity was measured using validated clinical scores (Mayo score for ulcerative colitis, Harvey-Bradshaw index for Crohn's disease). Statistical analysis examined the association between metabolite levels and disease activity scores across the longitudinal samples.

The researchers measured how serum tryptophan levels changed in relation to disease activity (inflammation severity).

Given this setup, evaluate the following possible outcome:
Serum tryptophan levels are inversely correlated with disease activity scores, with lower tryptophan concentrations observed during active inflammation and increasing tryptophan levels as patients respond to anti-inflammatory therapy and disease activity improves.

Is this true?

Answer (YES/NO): YES